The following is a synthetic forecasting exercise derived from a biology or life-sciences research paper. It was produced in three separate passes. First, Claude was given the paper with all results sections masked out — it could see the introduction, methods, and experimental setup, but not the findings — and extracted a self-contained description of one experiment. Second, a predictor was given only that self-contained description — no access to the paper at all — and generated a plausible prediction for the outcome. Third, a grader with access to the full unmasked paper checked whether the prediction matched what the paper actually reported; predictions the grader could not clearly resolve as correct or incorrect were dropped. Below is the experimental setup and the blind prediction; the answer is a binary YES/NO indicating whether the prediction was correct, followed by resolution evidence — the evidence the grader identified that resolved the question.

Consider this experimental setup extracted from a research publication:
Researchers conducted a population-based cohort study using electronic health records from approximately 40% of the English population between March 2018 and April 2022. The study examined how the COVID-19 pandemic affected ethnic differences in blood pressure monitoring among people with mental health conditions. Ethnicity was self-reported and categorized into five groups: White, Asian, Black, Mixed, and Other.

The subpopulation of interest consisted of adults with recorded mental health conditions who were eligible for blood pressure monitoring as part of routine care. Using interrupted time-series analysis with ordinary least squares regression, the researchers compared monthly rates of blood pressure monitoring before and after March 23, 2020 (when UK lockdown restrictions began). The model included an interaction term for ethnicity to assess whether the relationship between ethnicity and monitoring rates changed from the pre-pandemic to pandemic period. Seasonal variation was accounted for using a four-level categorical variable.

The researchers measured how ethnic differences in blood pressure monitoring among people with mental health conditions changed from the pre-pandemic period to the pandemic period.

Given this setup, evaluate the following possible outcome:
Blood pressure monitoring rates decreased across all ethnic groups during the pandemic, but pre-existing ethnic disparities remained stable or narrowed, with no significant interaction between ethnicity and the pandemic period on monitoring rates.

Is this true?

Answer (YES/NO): NO